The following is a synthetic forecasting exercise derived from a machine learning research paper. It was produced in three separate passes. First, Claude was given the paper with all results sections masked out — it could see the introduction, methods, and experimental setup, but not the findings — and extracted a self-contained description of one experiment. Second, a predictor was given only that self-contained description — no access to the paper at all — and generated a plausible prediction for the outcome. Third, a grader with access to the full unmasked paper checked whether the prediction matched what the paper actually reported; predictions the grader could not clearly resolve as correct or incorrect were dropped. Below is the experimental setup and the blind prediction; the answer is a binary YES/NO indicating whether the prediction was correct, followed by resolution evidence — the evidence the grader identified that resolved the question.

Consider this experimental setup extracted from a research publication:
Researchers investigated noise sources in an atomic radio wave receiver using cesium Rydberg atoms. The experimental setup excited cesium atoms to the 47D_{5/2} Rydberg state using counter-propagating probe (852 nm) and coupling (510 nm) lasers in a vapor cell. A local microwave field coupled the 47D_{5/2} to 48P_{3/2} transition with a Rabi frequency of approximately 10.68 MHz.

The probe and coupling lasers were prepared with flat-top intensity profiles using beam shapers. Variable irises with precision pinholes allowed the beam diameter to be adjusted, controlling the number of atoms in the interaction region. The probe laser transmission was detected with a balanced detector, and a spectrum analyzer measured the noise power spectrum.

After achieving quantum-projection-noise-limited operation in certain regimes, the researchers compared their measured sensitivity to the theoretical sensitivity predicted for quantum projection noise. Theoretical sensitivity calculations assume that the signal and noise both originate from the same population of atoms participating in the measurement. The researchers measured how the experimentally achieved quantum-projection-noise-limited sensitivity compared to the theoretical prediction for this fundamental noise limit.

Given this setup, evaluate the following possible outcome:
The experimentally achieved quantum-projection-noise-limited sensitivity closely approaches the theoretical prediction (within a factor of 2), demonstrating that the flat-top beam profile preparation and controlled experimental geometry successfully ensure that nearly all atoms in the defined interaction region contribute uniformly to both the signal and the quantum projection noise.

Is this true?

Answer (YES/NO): NO